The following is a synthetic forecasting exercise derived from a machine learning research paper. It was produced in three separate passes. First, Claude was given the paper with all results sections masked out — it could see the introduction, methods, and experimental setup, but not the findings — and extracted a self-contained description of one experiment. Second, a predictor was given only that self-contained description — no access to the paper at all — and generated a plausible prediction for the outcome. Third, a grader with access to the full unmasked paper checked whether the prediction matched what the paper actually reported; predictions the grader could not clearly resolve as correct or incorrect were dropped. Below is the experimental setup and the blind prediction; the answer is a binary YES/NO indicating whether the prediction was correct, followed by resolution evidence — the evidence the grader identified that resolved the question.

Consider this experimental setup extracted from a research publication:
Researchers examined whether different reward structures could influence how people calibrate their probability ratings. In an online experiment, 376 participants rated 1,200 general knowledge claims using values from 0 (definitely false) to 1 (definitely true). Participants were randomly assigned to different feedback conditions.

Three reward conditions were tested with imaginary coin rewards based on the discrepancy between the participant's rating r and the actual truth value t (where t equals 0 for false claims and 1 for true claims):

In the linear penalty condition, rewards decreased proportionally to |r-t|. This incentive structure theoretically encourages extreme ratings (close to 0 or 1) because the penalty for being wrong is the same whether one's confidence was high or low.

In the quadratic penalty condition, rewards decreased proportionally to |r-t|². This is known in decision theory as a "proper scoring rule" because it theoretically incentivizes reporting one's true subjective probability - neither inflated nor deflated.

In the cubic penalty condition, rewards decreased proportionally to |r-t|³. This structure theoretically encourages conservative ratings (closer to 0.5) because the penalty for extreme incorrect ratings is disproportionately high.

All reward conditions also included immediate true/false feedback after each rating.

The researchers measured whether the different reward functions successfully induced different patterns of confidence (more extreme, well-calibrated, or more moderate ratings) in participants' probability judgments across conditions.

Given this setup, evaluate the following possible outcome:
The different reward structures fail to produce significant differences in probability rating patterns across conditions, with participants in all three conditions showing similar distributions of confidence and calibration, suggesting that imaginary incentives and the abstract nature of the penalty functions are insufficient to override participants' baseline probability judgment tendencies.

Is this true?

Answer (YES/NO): YES